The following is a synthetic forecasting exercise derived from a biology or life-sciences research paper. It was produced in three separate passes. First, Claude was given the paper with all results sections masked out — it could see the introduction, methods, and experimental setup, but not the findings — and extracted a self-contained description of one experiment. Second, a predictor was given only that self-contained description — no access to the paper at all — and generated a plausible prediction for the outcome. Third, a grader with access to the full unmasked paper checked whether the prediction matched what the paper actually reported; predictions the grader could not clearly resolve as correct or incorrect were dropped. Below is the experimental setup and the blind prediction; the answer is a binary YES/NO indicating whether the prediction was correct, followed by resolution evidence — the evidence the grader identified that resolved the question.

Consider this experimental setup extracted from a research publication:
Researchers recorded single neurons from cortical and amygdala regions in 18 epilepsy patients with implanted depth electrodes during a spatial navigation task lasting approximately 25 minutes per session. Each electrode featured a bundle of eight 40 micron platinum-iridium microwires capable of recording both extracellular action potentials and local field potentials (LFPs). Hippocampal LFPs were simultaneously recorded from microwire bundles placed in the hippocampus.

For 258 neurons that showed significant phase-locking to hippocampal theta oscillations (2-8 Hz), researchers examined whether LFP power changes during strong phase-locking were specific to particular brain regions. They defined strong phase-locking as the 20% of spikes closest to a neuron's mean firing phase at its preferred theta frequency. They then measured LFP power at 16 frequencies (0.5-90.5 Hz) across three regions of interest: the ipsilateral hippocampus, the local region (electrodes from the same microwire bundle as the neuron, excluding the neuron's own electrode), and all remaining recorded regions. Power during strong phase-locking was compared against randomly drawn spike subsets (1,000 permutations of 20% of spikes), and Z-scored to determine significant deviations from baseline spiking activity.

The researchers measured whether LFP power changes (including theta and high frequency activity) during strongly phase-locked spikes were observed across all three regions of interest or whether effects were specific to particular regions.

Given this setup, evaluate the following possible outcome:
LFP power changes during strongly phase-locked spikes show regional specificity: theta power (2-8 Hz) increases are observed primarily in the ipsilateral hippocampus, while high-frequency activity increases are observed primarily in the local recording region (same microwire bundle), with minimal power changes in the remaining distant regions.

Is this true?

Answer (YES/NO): NO